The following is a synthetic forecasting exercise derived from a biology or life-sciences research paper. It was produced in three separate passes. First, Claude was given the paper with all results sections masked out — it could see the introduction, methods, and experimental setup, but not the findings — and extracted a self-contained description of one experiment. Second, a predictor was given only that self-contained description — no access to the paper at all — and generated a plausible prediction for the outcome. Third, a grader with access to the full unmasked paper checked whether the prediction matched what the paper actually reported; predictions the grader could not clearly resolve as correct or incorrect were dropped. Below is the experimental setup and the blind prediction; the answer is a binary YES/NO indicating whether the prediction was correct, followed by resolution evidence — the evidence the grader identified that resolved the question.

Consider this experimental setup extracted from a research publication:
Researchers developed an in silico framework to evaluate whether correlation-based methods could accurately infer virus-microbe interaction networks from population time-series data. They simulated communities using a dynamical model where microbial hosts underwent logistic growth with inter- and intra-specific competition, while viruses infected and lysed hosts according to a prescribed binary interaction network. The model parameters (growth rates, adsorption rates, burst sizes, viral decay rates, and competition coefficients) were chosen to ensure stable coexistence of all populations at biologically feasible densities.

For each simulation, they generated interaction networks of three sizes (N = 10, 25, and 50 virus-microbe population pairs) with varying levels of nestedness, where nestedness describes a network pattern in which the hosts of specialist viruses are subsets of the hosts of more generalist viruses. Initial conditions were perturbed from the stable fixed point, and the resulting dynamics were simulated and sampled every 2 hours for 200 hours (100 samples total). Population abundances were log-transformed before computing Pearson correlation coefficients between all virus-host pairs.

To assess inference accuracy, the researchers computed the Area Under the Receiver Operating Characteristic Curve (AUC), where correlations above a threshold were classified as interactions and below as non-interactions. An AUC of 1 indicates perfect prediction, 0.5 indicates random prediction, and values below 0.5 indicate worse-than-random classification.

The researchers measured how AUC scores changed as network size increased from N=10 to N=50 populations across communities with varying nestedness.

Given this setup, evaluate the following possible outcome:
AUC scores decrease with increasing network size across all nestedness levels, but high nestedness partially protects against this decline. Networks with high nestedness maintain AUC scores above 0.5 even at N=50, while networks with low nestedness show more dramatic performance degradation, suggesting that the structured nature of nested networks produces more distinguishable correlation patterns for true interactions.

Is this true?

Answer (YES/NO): NO